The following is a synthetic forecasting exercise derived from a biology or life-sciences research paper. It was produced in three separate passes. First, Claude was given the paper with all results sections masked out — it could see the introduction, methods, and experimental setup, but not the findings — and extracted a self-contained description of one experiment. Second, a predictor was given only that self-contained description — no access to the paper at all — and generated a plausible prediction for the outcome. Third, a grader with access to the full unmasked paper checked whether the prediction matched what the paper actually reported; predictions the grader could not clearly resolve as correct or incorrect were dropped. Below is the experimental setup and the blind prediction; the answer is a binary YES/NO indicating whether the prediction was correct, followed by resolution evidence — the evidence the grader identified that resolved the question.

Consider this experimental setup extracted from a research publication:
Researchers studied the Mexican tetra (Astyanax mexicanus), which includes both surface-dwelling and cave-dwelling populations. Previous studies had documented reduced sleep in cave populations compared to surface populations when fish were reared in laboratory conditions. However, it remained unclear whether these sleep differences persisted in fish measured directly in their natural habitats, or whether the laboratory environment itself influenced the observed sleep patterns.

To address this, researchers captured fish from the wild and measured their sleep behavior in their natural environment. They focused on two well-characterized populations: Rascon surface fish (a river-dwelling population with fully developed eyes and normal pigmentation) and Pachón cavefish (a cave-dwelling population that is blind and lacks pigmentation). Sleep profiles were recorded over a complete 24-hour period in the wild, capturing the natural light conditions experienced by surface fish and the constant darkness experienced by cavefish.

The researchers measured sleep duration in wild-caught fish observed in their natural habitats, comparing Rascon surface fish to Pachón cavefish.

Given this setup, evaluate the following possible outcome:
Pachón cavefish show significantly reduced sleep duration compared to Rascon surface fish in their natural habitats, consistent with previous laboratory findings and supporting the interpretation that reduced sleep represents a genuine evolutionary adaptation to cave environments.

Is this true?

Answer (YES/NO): YES